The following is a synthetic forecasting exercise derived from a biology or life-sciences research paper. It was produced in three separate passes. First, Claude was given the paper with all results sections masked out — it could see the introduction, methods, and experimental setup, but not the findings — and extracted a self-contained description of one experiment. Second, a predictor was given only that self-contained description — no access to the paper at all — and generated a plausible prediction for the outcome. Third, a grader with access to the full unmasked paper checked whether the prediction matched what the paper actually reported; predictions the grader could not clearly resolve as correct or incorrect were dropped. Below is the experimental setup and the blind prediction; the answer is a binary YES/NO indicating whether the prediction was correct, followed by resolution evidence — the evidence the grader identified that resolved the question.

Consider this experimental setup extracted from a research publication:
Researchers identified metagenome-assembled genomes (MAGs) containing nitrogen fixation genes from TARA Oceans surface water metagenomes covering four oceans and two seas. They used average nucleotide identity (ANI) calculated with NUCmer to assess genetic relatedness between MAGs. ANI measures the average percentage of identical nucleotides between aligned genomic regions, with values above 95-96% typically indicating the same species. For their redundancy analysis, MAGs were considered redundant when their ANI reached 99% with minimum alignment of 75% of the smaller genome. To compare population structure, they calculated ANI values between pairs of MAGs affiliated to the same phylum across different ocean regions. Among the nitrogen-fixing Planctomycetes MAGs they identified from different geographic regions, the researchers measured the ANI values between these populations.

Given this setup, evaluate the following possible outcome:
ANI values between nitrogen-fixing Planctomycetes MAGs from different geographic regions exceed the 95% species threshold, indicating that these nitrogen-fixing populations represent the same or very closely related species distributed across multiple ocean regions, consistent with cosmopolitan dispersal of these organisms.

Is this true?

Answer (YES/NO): YES